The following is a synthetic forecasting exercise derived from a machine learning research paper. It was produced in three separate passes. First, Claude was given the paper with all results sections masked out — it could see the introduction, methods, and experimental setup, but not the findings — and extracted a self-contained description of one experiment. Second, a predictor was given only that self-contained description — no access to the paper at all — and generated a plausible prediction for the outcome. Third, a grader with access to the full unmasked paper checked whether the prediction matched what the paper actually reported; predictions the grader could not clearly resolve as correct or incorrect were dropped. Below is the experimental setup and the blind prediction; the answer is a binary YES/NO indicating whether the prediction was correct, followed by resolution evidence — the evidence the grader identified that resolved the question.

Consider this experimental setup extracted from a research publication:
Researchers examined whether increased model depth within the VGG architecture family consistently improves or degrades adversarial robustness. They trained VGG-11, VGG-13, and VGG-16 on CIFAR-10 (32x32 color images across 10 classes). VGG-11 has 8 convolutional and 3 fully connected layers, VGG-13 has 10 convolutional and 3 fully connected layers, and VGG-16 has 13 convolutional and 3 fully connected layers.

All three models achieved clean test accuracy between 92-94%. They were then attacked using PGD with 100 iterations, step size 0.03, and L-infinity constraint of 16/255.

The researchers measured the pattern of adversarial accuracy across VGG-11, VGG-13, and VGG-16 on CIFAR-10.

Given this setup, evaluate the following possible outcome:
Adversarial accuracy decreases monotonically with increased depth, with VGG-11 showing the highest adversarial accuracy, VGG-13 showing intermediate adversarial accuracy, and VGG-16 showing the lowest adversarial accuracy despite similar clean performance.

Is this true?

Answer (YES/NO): NO